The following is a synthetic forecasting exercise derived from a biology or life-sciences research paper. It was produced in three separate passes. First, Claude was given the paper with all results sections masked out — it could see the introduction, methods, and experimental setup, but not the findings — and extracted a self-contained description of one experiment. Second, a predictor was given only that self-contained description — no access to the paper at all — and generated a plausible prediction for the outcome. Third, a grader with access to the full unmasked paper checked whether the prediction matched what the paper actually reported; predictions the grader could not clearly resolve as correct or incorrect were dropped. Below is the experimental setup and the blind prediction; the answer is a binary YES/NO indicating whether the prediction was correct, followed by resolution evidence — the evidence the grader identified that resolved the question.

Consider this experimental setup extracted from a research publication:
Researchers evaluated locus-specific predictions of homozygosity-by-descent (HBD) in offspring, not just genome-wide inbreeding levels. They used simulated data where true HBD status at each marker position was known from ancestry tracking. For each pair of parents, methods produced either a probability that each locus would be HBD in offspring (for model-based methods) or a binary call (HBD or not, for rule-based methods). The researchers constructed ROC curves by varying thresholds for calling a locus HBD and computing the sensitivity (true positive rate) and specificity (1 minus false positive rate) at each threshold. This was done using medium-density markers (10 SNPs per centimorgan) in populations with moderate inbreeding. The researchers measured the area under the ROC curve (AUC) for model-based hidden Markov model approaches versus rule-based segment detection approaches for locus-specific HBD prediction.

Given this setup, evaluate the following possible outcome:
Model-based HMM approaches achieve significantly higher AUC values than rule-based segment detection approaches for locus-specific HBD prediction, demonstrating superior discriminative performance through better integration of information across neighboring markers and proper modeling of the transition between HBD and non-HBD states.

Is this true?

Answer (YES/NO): YES